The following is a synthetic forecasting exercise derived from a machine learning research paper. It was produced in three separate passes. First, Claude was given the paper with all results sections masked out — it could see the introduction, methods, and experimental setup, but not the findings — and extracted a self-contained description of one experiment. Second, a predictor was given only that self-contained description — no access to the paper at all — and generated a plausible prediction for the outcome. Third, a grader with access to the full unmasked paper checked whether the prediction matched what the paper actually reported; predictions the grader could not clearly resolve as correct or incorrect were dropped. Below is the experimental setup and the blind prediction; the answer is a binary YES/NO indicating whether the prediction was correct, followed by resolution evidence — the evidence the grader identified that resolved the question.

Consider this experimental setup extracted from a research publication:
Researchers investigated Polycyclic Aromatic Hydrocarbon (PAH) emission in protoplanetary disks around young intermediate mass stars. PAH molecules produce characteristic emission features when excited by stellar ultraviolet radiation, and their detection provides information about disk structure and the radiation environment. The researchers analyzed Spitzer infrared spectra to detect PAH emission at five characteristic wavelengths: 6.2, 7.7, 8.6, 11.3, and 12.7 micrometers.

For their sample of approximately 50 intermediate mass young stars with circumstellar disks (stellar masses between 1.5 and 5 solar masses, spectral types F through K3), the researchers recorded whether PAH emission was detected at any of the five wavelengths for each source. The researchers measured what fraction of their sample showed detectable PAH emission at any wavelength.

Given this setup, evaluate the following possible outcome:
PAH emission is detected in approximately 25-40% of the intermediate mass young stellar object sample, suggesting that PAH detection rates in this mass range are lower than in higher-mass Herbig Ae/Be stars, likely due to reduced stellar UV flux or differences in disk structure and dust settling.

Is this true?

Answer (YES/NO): YES